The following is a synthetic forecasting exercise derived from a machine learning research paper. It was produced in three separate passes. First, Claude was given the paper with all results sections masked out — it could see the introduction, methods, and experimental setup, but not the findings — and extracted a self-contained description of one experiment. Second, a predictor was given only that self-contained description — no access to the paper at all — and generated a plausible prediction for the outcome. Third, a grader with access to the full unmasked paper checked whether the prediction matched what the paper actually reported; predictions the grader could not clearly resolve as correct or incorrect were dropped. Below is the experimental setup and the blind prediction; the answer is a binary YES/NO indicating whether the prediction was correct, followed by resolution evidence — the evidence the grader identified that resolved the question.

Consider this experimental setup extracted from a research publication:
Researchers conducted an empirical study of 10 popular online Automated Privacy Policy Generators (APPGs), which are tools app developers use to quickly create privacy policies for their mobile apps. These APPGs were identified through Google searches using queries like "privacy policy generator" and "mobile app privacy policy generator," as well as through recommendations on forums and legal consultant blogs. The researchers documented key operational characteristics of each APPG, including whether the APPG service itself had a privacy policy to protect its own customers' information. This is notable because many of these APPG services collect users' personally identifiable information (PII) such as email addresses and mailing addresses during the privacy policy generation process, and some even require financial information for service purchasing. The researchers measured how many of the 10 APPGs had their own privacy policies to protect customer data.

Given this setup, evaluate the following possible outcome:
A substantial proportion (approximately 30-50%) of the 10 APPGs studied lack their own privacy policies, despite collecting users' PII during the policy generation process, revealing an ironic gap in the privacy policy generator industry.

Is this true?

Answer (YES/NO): YES